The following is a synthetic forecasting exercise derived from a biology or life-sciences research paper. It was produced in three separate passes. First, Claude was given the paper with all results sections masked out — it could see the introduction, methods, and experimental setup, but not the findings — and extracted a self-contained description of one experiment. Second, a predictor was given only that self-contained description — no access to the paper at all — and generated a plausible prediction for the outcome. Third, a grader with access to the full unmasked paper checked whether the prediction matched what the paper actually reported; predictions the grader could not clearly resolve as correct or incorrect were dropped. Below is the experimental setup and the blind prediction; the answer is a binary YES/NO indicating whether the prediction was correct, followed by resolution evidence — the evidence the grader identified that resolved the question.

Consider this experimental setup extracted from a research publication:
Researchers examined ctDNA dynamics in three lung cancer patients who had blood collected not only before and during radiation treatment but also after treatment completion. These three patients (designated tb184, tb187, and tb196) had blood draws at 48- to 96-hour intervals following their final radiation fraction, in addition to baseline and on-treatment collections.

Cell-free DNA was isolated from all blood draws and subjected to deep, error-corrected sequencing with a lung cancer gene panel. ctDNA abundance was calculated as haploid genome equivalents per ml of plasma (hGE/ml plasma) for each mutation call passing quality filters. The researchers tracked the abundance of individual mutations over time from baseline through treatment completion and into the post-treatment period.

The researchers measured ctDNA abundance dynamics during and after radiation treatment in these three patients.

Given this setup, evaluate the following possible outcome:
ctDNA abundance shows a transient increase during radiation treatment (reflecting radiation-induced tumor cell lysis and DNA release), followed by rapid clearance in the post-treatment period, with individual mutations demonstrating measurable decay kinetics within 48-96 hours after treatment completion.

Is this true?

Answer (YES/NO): NO